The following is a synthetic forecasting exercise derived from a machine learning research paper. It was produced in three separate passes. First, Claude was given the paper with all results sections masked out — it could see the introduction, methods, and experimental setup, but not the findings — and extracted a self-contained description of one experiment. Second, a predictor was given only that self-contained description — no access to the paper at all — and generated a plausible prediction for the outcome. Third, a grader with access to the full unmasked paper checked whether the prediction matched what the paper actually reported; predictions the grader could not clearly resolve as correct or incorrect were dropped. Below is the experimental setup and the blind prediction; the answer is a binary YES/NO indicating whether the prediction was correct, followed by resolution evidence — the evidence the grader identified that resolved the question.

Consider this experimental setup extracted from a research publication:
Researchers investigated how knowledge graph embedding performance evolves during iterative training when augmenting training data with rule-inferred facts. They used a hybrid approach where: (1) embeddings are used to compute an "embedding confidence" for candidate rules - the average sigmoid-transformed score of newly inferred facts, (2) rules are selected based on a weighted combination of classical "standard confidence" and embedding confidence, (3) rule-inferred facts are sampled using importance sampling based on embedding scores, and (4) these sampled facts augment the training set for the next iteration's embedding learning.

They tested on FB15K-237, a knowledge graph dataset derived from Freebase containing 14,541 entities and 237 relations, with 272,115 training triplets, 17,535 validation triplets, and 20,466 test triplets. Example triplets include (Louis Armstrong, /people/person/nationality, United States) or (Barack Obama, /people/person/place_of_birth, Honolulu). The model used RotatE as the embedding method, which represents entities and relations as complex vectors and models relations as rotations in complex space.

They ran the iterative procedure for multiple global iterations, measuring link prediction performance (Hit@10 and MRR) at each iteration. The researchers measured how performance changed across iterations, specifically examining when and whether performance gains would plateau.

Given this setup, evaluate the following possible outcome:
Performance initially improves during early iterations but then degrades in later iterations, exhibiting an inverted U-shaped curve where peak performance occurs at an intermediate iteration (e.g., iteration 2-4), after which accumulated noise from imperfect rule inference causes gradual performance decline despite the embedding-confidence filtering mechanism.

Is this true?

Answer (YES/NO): NO